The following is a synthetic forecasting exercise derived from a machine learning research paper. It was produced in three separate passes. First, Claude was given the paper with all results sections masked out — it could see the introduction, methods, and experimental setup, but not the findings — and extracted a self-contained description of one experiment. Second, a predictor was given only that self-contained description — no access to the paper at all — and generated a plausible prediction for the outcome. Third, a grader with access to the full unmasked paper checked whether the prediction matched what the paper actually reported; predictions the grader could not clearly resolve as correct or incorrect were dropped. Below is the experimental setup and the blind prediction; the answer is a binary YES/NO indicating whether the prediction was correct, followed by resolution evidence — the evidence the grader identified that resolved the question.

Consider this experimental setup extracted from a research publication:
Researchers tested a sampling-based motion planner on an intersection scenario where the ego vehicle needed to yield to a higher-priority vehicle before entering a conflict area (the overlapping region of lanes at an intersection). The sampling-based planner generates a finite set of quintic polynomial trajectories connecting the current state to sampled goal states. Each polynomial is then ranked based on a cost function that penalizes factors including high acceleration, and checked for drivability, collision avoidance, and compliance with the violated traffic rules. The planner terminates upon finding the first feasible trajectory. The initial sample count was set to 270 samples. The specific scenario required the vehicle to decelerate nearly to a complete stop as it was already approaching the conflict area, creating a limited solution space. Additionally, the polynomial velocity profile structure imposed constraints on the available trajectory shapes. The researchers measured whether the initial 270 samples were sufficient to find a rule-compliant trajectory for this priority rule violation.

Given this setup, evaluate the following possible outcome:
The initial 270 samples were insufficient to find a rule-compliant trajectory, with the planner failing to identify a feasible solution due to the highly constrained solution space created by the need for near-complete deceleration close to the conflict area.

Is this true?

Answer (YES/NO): YES